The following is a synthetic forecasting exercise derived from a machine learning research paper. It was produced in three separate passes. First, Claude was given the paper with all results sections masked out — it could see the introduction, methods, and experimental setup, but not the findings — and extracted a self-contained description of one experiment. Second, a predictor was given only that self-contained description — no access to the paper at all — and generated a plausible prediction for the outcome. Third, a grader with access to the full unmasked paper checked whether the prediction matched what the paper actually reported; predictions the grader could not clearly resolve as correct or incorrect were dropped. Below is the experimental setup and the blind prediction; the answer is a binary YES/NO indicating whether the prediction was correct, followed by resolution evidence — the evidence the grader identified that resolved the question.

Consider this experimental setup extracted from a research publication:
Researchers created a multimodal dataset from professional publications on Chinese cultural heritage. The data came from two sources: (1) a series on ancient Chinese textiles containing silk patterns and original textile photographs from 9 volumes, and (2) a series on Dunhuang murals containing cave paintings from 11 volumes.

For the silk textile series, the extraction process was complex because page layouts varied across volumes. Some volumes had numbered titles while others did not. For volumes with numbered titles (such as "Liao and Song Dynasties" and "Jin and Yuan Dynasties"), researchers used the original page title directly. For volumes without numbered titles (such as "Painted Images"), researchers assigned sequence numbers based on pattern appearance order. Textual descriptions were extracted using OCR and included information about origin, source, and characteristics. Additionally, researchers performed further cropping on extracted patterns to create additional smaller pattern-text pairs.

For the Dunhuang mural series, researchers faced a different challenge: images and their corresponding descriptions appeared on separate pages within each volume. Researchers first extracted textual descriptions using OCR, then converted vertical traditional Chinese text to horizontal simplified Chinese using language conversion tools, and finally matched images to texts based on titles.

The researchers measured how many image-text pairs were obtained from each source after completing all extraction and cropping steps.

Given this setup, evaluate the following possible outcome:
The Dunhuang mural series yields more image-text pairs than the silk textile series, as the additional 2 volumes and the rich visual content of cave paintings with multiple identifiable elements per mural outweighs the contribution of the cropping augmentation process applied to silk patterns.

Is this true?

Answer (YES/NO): NO